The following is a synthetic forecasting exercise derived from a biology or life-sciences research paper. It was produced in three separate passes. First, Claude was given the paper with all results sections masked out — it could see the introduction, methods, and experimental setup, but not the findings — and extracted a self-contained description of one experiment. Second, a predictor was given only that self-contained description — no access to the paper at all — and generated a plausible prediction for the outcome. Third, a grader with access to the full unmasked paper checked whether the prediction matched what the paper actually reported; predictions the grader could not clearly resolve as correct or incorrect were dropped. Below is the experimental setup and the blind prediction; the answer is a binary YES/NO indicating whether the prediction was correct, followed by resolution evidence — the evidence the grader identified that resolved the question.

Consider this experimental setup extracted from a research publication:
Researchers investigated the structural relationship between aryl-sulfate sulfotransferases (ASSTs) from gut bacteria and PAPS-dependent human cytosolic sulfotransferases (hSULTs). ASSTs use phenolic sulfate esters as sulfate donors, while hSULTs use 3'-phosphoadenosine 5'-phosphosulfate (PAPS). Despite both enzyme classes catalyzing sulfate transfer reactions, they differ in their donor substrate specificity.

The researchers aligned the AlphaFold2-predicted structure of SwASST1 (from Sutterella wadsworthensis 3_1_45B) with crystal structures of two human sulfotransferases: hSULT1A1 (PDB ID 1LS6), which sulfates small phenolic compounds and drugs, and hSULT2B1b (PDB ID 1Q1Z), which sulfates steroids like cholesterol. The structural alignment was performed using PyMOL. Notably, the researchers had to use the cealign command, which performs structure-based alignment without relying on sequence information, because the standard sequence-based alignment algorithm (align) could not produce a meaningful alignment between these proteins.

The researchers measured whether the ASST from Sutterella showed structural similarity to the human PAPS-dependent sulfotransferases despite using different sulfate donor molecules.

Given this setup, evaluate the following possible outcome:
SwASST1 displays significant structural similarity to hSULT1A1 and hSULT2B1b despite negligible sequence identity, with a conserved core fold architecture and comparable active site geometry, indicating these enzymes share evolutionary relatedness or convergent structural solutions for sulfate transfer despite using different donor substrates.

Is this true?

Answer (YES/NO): NO